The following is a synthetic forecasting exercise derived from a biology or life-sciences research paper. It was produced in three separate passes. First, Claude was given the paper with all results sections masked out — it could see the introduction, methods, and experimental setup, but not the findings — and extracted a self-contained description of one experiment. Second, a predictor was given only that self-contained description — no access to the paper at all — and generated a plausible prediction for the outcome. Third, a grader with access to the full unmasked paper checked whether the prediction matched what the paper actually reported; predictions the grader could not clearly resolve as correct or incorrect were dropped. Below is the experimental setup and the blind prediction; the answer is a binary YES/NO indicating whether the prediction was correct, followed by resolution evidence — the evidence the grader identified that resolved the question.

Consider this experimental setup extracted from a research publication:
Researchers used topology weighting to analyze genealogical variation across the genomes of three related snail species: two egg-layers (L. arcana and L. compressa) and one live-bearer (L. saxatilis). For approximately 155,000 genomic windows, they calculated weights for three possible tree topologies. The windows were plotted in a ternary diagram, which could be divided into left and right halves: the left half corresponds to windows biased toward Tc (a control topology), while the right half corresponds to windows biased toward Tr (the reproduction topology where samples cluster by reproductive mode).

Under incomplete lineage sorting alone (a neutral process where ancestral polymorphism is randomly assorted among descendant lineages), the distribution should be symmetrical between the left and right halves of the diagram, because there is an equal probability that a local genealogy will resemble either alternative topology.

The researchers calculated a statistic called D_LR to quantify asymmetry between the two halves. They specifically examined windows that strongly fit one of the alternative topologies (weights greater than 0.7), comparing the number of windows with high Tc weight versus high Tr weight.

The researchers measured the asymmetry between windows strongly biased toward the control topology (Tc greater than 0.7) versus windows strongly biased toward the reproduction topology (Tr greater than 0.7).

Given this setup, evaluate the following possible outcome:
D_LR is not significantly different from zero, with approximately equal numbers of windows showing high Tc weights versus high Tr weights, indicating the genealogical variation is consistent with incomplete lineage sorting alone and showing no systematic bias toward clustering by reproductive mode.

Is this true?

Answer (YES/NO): NO